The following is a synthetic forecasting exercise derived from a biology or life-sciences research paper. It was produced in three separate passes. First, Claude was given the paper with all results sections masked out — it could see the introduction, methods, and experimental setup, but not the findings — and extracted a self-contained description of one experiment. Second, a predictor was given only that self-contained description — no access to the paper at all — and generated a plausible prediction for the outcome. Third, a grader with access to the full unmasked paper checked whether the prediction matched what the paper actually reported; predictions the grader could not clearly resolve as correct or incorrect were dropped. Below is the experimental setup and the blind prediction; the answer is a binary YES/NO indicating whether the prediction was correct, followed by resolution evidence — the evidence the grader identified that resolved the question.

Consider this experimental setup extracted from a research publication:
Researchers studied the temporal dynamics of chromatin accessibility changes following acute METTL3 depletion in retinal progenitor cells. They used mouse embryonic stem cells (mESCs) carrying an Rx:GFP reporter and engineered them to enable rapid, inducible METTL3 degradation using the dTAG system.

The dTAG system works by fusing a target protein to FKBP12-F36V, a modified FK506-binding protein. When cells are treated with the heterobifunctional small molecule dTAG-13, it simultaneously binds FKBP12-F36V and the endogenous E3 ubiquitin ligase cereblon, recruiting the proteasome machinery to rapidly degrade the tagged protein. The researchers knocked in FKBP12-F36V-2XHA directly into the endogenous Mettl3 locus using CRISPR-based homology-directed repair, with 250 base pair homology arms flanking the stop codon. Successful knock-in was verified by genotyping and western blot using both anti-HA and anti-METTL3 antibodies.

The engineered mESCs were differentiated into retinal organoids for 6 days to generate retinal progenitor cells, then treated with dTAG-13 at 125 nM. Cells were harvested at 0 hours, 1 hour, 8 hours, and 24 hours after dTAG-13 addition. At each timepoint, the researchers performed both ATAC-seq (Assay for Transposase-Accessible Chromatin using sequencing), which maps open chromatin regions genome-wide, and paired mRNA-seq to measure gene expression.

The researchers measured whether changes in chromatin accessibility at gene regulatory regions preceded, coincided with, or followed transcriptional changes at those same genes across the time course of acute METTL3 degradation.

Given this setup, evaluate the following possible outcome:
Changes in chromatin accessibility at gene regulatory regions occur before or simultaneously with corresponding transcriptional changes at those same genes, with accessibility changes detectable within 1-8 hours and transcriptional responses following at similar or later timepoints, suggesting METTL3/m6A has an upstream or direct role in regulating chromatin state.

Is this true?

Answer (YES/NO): NO